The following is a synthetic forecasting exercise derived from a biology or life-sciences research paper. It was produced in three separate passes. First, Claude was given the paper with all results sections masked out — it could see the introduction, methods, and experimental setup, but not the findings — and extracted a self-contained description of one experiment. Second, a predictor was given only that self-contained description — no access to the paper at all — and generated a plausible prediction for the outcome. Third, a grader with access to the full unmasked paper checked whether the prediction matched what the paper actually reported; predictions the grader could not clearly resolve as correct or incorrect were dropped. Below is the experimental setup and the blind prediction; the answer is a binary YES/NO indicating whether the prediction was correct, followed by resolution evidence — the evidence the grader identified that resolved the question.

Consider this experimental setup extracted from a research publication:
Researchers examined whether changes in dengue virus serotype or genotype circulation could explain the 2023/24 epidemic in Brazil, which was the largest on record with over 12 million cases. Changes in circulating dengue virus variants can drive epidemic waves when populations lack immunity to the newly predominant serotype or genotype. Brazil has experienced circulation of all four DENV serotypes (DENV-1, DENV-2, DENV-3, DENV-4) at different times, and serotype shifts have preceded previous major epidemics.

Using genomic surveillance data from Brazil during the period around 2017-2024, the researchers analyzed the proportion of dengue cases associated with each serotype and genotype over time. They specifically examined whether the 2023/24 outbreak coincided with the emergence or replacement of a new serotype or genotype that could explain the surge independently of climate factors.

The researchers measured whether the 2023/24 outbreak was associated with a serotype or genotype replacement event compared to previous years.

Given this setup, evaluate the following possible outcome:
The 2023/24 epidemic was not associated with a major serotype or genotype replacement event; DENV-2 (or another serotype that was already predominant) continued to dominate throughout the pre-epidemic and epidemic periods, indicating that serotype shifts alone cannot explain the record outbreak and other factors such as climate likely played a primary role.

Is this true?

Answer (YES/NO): YES